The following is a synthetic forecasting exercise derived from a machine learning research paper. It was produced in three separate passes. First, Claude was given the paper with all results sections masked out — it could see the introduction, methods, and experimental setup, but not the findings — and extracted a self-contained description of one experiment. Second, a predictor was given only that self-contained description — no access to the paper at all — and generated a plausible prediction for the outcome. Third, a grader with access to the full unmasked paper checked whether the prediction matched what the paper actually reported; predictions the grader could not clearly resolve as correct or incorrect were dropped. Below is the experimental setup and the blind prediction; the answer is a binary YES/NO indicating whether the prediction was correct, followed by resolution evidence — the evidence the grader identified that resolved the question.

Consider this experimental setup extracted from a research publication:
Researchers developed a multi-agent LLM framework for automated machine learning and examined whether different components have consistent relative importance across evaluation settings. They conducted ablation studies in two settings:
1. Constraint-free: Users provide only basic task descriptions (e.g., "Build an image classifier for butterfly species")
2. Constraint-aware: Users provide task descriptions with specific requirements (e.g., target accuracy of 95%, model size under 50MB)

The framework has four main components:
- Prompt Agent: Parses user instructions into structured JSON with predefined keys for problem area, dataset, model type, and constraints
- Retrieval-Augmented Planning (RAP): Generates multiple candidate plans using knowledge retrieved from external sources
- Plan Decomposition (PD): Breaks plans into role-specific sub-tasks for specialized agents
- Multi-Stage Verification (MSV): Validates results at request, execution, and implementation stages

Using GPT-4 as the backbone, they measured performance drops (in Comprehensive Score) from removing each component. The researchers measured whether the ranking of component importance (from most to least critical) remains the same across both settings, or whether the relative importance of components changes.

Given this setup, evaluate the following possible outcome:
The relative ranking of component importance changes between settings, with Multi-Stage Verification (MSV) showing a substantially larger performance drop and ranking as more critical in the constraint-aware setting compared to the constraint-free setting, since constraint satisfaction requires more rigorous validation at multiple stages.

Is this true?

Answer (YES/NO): NO